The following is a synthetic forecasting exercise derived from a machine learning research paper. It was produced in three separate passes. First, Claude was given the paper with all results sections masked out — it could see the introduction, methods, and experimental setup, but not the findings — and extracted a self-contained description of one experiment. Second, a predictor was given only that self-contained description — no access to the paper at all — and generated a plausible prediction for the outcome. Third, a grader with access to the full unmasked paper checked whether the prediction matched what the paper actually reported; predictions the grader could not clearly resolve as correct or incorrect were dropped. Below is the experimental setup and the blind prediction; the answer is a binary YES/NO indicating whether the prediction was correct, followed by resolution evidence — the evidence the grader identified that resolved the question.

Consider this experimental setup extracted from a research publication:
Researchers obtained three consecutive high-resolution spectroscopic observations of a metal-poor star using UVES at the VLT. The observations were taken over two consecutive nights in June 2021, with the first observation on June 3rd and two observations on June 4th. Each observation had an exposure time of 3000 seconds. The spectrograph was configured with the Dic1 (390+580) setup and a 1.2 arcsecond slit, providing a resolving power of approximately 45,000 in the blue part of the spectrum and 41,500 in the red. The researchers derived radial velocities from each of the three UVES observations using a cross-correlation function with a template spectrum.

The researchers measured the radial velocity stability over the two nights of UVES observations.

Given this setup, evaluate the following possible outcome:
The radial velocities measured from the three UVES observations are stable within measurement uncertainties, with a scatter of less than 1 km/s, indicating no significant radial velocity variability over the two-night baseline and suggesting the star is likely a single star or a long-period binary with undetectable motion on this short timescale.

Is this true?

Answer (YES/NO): YES